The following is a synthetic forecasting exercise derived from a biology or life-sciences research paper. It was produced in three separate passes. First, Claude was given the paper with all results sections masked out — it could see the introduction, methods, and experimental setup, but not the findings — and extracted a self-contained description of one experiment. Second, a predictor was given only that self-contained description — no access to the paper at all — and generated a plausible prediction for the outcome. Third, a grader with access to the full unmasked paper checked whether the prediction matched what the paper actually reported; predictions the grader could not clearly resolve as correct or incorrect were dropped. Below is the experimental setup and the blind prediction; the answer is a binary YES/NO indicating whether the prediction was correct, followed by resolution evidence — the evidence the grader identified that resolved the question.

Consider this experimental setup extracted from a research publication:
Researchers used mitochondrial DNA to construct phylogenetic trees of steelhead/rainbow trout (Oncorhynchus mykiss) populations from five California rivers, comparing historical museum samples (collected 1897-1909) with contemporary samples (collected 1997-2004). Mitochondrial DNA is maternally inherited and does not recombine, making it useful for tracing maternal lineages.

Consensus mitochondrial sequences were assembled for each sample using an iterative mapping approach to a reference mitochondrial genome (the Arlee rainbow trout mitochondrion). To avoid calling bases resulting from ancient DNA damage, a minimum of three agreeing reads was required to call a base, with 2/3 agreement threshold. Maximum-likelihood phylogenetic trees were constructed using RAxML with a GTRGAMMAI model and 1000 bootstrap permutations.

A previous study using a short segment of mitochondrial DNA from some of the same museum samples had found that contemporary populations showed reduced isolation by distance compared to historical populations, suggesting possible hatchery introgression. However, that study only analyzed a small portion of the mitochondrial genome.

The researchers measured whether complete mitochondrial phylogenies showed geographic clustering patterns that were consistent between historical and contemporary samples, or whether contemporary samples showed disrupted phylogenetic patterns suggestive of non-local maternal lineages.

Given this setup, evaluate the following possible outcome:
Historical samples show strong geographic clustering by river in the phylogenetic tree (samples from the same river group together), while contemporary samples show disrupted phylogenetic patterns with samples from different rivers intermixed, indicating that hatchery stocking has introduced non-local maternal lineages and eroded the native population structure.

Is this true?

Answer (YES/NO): NO